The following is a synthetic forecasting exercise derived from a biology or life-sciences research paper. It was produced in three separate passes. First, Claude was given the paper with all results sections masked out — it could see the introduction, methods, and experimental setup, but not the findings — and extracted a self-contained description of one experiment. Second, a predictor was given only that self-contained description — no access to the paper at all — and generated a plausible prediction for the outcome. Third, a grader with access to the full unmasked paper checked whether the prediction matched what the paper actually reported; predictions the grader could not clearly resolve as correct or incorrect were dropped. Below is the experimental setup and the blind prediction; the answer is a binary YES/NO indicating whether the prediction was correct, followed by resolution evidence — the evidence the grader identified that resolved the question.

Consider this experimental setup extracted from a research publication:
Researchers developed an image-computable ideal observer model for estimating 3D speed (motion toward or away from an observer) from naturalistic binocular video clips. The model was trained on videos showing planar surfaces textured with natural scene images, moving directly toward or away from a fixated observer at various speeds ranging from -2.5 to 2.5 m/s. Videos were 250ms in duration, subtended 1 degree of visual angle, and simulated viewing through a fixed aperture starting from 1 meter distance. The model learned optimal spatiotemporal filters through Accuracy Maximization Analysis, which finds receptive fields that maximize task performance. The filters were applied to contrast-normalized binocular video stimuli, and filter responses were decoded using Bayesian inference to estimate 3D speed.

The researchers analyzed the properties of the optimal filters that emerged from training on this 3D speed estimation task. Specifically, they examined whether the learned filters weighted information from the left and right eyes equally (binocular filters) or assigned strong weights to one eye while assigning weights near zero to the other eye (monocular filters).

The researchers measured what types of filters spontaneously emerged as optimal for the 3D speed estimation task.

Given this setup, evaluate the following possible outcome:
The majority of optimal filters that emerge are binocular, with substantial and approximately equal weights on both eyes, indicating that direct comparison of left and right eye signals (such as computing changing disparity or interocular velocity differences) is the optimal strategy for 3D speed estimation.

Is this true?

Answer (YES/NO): NO